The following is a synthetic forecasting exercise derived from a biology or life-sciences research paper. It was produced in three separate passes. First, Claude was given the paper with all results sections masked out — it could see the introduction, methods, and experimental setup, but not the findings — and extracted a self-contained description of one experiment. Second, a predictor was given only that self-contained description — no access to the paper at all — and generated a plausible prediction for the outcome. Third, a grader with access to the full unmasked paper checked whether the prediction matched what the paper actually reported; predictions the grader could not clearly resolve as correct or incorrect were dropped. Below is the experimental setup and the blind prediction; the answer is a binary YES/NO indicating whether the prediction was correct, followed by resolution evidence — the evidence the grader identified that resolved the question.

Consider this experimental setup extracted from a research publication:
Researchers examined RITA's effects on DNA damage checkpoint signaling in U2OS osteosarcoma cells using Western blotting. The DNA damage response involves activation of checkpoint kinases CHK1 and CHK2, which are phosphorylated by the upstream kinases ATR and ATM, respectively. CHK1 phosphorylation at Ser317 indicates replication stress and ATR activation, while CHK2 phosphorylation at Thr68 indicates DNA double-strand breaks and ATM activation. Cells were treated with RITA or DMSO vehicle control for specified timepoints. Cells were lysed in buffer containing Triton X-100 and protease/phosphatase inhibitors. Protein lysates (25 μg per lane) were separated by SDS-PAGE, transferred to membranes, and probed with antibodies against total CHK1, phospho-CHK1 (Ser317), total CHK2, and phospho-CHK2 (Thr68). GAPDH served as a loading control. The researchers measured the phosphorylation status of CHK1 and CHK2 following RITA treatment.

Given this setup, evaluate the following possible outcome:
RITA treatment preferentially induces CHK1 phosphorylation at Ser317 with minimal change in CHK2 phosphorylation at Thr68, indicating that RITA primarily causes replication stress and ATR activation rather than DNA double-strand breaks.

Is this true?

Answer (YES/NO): YES